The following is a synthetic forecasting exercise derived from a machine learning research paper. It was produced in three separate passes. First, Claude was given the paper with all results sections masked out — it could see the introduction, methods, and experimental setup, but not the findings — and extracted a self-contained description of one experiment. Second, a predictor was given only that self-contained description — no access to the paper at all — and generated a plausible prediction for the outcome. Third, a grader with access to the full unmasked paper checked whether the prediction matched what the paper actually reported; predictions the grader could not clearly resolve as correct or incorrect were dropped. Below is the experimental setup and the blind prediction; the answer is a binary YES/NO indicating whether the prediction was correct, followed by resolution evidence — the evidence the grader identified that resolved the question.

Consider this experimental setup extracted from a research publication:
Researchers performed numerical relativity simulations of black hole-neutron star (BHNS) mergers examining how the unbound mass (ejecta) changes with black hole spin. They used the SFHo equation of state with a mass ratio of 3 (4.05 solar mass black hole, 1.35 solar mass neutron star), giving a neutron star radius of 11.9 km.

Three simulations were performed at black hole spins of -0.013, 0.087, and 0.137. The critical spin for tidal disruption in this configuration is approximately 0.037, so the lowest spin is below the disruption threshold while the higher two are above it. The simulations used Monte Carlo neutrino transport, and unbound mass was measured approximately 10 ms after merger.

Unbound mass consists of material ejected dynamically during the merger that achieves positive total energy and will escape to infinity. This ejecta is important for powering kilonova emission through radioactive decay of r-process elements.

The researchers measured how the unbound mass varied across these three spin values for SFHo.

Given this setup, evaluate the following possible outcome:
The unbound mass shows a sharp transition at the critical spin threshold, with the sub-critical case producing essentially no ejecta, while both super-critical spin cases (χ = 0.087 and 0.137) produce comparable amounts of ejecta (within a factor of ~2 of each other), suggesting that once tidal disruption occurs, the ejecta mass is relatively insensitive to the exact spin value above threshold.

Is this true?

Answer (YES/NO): NO